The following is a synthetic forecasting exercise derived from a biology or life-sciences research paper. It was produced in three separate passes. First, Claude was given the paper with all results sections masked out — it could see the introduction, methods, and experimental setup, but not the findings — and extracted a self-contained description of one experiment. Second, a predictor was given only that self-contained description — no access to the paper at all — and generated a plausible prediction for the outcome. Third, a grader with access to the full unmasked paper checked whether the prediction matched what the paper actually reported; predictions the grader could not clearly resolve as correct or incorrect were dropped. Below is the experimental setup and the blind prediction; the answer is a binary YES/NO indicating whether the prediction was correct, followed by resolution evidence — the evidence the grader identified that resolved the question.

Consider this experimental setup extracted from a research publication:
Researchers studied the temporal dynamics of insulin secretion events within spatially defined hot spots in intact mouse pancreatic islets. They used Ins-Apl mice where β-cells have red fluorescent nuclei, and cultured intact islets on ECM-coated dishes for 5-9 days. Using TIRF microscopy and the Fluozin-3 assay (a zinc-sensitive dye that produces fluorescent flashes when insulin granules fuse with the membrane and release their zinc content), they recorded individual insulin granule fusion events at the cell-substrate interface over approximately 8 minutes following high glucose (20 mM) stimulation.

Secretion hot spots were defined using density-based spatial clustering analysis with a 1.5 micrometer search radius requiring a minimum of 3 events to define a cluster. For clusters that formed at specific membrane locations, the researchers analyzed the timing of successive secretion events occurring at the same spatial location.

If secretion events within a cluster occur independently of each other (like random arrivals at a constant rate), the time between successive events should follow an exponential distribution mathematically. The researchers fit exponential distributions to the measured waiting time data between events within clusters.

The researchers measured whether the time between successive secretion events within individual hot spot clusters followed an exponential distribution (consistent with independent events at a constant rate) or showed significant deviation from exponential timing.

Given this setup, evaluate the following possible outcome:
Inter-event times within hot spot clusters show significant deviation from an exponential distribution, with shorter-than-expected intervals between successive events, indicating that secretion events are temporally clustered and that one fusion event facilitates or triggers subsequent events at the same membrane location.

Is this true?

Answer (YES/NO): NO